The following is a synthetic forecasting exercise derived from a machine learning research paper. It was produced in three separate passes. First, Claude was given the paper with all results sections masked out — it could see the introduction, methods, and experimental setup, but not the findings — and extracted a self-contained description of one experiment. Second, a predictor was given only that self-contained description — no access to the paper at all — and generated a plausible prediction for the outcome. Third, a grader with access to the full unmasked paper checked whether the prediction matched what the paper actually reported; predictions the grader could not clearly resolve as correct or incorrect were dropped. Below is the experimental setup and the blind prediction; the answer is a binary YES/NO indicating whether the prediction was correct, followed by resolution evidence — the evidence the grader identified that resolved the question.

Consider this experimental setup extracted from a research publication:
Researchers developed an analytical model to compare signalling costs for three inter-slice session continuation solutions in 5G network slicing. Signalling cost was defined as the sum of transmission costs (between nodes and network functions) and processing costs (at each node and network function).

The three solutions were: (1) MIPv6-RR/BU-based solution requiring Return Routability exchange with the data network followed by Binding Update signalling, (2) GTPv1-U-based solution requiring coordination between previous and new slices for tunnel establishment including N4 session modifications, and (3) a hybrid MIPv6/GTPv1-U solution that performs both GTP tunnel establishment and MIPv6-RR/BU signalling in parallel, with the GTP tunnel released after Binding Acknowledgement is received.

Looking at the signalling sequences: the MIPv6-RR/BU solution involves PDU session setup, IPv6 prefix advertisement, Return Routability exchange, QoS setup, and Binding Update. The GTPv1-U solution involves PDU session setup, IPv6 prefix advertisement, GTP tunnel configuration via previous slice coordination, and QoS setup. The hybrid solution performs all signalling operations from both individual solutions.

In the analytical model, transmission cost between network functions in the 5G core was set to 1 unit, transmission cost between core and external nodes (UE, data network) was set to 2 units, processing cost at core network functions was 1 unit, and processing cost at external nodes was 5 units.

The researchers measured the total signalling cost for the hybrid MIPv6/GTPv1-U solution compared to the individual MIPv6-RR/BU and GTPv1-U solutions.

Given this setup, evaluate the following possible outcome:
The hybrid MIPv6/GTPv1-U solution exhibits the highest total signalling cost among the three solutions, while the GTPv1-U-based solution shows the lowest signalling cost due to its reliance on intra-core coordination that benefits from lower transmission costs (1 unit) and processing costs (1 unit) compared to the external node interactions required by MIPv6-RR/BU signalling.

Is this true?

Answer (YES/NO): YES